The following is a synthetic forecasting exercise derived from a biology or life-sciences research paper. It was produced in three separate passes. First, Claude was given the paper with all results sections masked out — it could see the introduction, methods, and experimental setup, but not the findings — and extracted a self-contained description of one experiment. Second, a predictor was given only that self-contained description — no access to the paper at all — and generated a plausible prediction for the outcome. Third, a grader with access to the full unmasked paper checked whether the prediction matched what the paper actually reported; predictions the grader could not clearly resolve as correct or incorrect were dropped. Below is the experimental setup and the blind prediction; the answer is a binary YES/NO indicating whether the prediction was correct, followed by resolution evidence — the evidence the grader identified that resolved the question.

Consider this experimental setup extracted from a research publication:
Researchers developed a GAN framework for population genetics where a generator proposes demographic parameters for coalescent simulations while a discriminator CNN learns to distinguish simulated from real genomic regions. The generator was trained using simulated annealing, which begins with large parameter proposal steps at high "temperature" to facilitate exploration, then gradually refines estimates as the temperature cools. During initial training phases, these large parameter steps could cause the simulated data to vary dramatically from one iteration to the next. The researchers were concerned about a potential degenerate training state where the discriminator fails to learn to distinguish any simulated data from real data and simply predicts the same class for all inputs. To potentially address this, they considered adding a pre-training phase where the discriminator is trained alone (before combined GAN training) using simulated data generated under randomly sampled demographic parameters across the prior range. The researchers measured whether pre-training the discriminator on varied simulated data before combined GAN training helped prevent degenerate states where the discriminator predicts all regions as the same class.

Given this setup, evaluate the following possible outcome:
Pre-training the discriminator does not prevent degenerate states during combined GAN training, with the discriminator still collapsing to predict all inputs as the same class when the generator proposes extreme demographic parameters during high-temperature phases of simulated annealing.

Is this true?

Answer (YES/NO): NO